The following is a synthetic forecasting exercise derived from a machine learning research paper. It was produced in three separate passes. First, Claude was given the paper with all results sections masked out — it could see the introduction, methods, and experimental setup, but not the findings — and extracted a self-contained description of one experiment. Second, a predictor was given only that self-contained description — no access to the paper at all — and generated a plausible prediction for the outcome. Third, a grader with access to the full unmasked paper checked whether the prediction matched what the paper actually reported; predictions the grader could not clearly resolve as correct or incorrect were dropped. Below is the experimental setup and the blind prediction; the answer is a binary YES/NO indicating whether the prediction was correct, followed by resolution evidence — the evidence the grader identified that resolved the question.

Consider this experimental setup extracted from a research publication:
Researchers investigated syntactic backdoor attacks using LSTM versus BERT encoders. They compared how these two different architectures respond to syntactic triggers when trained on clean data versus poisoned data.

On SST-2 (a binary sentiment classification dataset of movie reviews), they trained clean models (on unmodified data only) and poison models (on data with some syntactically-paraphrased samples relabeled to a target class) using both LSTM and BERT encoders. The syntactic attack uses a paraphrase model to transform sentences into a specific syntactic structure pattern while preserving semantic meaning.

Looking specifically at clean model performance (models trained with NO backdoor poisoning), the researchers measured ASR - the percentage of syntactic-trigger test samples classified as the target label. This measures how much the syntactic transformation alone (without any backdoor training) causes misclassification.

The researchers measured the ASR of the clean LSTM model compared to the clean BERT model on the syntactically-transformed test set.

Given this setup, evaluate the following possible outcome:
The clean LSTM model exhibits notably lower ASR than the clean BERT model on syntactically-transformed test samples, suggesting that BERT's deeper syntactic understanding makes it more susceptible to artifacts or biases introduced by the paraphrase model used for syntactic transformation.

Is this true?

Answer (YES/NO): NO